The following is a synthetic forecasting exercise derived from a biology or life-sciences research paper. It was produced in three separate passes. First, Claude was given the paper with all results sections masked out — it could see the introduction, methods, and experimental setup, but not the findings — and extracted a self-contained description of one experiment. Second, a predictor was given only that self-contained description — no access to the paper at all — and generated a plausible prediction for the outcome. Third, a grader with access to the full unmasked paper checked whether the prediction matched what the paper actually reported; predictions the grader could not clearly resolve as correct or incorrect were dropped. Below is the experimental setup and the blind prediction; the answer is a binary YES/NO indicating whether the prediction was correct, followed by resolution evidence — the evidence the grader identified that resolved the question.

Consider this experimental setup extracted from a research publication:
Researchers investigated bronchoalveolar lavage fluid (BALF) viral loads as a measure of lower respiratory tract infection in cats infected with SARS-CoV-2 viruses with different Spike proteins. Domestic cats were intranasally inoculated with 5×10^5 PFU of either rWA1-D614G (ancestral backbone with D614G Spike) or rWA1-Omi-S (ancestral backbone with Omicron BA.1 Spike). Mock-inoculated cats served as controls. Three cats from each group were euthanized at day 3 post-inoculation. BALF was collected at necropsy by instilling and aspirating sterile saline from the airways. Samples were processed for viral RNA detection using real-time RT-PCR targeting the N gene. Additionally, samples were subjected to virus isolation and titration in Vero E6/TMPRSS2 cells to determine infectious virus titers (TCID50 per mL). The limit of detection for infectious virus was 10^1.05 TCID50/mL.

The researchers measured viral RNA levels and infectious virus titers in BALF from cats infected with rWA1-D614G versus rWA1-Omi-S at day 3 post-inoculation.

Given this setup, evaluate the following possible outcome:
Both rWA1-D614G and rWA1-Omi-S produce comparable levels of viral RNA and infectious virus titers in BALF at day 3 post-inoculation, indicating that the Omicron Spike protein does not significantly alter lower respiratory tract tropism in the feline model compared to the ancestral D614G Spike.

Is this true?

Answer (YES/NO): NO